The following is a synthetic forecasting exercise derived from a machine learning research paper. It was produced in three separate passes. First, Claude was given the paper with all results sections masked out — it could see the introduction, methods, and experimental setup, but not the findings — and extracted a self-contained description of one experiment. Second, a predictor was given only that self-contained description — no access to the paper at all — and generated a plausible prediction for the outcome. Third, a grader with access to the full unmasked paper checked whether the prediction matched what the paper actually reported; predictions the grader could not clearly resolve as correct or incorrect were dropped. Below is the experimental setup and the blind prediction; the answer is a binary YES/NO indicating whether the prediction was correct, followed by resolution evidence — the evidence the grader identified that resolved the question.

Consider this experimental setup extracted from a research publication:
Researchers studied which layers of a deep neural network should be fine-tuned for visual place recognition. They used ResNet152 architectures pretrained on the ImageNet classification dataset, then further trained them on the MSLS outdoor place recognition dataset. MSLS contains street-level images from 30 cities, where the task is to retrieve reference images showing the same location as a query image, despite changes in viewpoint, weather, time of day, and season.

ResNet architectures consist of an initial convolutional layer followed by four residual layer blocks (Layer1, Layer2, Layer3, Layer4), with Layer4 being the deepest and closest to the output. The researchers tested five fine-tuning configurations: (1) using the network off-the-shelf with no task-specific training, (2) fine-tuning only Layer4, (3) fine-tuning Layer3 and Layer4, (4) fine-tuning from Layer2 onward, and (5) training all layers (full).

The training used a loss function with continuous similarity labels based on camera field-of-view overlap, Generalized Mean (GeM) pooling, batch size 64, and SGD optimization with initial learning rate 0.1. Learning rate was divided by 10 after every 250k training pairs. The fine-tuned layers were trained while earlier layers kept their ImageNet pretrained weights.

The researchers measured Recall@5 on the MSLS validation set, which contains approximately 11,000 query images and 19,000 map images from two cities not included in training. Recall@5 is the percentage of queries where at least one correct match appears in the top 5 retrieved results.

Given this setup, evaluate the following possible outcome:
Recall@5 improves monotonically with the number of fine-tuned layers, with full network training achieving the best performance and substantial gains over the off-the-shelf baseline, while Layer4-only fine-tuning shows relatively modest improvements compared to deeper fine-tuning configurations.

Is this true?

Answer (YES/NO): NO